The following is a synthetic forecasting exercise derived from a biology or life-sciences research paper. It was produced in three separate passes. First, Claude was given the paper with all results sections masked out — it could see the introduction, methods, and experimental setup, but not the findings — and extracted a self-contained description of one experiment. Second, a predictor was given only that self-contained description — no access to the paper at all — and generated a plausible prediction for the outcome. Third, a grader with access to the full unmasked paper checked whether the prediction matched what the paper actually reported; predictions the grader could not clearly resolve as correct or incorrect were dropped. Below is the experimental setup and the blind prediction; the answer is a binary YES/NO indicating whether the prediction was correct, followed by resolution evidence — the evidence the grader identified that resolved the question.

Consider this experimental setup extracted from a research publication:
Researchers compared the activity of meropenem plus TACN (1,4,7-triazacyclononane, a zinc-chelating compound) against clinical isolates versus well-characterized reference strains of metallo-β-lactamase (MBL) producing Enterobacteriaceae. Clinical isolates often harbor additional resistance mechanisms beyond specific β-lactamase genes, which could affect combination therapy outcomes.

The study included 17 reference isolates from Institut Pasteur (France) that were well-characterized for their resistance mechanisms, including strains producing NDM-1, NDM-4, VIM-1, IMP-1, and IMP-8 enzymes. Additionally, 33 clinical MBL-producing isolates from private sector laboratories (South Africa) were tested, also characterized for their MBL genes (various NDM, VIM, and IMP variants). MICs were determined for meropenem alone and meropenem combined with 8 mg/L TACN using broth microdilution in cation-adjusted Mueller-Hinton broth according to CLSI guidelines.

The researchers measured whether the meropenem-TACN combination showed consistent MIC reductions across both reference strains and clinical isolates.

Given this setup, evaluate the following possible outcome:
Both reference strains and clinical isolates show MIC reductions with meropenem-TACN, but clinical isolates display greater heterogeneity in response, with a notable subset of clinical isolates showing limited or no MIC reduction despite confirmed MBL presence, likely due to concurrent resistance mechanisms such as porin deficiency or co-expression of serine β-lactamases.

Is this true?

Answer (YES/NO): NO